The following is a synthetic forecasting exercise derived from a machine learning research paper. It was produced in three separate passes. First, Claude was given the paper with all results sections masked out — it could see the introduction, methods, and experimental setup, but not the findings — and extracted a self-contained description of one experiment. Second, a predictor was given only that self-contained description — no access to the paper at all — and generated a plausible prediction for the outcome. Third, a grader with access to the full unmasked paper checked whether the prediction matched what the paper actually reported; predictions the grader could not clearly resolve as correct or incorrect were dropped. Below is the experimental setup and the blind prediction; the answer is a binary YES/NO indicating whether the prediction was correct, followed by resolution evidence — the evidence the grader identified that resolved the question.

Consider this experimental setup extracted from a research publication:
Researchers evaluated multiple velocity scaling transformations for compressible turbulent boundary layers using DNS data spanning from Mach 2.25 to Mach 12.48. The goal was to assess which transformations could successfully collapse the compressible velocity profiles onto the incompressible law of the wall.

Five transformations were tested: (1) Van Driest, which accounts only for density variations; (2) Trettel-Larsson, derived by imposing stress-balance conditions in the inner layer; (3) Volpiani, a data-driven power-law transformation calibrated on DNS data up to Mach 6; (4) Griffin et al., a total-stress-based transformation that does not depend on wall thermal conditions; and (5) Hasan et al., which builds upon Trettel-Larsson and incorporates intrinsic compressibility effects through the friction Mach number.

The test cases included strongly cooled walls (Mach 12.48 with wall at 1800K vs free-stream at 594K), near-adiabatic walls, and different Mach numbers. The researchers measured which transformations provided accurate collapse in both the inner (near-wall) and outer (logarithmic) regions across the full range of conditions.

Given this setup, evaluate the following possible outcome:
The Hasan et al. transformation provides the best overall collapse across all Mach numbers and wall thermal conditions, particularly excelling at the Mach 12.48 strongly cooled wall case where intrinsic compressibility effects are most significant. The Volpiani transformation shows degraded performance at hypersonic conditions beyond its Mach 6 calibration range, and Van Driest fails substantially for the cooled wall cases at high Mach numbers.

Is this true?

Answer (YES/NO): NO